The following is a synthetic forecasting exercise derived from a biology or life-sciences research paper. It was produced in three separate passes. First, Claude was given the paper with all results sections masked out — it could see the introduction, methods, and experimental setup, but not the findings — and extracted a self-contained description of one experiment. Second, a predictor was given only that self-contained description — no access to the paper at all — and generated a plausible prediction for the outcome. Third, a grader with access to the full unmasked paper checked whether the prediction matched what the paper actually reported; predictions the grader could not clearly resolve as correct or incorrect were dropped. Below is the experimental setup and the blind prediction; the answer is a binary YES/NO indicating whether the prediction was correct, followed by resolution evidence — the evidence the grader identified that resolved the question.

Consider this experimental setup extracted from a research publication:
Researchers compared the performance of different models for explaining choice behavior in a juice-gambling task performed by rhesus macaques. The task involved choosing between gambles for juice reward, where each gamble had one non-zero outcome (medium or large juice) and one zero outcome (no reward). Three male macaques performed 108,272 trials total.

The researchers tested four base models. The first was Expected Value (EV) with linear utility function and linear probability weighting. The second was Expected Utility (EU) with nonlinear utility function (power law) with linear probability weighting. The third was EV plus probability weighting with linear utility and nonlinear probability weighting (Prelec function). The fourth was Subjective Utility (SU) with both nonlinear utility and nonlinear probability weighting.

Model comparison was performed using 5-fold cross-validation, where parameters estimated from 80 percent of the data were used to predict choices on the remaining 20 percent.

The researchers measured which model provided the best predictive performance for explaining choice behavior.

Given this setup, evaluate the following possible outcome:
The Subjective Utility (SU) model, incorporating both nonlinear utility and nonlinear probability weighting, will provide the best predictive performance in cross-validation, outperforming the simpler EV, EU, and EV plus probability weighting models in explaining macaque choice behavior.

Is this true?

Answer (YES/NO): YES